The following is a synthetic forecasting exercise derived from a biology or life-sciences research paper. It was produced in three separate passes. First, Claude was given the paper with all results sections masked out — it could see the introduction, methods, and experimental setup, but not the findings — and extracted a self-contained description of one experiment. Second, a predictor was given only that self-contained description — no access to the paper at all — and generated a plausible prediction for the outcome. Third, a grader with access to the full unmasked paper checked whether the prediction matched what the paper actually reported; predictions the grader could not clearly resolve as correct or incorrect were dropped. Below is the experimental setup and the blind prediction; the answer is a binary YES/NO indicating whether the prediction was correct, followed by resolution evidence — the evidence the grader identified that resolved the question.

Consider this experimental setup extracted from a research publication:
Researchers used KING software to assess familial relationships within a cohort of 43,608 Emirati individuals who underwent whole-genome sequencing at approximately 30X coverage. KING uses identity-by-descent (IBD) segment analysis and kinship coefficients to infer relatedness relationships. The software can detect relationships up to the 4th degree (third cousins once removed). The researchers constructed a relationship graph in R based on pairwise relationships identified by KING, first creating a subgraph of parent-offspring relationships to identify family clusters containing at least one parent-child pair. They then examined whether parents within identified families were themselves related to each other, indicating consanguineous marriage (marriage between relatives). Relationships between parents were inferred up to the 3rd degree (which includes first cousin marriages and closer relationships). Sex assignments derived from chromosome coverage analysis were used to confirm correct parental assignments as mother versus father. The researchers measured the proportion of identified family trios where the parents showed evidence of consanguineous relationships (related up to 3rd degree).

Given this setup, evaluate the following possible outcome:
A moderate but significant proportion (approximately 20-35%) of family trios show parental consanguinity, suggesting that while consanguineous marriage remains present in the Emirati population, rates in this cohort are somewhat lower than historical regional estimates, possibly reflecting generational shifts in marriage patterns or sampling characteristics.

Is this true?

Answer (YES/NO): NO